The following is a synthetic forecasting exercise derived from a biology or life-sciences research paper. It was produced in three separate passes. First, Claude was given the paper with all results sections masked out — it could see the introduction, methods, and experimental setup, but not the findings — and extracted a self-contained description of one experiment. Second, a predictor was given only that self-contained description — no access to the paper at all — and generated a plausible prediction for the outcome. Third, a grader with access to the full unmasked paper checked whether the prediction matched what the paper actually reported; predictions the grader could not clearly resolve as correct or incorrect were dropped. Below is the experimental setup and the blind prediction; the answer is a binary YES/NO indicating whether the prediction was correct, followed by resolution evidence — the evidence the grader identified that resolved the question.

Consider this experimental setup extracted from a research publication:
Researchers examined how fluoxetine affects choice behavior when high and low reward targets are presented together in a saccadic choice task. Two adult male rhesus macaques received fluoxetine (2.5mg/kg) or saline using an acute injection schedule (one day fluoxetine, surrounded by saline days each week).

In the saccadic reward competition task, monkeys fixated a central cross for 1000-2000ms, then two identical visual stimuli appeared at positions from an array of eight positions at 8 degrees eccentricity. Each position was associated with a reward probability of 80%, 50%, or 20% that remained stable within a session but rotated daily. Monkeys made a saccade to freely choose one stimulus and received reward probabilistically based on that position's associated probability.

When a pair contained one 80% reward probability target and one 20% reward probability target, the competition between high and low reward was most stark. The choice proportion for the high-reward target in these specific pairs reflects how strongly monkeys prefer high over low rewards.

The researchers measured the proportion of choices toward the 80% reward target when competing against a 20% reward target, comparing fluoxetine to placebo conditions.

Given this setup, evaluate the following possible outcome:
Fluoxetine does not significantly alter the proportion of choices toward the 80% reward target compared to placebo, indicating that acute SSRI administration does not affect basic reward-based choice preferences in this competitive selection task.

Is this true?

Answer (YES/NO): NO